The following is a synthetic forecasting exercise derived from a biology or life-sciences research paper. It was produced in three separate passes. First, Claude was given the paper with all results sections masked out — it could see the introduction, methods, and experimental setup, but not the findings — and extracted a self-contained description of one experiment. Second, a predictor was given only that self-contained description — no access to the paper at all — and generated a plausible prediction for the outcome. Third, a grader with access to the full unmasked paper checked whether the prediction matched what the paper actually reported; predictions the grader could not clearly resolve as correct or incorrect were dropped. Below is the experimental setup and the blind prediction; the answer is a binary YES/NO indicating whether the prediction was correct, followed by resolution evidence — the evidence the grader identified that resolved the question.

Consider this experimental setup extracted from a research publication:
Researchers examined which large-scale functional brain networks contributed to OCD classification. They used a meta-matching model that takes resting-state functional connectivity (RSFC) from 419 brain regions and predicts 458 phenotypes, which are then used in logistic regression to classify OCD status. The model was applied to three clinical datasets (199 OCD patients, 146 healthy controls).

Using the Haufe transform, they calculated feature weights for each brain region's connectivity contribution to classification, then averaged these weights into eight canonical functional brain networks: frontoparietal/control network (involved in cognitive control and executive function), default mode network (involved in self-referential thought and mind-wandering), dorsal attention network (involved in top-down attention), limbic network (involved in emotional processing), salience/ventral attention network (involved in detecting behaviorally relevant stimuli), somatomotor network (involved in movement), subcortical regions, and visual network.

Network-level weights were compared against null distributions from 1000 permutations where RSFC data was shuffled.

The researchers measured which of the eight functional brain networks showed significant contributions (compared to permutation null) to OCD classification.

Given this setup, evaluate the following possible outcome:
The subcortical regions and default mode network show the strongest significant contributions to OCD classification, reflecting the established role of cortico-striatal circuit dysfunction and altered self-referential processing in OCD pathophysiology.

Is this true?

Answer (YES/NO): NO